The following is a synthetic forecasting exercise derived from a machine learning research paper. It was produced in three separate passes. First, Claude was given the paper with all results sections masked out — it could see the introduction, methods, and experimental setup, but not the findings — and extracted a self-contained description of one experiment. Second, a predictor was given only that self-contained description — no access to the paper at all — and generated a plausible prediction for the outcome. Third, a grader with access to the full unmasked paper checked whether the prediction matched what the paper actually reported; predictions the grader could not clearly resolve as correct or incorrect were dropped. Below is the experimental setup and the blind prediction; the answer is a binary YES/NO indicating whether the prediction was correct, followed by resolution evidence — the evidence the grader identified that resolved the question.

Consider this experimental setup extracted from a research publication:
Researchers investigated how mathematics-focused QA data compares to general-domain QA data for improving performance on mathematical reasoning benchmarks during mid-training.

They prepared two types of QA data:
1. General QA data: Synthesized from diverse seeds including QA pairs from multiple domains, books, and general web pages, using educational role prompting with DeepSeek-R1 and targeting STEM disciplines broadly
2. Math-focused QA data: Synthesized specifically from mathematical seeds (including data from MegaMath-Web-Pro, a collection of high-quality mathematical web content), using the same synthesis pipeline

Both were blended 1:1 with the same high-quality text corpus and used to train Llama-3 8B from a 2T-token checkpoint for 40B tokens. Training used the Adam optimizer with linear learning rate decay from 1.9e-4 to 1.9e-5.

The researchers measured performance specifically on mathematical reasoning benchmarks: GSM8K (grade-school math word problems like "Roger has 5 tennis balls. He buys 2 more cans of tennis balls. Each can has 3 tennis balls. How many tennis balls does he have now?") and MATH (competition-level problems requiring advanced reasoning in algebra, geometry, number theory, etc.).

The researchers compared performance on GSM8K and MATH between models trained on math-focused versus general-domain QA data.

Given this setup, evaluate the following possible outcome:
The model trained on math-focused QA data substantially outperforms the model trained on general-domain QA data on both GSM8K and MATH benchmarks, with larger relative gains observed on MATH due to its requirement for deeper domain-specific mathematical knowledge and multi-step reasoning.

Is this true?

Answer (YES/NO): NO